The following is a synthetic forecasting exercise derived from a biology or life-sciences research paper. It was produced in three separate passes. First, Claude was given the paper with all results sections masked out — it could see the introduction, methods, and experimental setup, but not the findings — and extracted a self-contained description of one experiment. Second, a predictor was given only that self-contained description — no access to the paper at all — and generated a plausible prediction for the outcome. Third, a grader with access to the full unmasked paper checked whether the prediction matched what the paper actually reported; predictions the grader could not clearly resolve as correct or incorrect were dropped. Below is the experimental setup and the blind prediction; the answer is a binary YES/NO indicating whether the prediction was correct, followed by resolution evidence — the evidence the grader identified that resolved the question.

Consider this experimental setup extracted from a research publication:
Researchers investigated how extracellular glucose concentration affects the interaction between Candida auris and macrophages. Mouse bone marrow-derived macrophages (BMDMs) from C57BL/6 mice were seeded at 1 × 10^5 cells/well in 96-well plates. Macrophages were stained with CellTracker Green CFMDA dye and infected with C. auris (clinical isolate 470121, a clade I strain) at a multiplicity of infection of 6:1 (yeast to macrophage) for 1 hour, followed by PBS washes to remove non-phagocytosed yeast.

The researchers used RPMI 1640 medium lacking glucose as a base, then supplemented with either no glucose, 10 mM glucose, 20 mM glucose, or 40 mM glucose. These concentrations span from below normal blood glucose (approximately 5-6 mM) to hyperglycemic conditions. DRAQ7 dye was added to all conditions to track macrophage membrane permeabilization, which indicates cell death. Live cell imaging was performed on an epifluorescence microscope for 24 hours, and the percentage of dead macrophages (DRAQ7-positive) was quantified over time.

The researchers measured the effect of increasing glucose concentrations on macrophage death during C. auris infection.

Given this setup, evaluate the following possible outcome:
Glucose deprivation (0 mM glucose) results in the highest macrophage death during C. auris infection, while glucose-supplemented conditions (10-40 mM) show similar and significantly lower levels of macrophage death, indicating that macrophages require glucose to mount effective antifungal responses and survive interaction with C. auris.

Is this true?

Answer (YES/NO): NO